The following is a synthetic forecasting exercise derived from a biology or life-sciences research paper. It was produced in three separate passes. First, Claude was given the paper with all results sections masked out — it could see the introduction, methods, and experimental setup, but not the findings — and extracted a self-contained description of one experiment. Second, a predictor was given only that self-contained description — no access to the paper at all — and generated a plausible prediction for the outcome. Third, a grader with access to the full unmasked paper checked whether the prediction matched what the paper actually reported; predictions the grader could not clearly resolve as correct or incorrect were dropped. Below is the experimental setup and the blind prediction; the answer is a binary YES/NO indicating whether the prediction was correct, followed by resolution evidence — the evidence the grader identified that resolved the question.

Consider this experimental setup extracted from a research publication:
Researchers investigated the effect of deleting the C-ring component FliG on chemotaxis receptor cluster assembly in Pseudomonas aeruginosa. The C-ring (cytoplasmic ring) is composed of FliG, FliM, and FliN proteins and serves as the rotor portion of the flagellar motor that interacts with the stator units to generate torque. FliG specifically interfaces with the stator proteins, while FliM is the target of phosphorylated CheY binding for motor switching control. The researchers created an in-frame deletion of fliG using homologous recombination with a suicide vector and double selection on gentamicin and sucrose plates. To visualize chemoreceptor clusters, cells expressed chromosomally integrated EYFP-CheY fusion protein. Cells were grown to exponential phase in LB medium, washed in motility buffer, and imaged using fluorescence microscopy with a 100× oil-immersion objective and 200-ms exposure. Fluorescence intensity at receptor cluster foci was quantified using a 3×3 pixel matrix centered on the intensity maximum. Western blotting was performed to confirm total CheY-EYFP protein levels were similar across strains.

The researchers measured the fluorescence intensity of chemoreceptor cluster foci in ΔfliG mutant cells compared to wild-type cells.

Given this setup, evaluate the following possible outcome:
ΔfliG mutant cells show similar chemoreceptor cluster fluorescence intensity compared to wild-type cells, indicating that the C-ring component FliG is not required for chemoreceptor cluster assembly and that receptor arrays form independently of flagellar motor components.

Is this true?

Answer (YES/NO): NO